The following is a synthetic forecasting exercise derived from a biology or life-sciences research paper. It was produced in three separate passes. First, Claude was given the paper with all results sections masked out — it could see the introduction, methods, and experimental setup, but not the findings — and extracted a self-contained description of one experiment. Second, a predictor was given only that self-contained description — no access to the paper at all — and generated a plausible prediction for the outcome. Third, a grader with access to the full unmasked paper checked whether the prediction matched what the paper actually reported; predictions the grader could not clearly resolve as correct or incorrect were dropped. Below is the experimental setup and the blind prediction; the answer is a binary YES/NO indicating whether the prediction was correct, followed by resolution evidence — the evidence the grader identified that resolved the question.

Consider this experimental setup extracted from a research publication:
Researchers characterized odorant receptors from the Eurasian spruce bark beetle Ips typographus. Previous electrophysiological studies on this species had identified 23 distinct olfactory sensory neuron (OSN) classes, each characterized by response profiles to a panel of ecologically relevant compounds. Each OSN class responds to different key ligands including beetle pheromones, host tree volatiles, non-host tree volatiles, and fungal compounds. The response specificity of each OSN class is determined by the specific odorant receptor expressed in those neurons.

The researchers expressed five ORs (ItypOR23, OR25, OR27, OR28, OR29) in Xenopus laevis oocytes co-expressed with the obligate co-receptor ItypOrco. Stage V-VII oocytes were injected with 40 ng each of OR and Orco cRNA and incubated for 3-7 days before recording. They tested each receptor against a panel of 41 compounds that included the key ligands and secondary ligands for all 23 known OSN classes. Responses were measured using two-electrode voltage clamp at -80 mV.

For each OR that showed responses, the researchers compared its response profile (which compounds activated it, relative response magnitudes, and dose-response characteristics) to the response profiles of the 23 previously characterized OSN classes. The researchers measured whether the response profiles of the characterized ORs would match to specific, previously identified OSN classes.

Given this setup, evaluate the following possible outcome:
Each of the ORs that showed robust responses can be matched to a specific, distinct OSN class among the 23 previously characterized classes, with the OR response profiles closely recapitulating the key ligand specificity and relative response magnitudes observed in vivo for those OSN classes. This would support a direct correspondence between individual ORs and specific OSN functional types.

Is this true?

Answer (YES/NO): NO